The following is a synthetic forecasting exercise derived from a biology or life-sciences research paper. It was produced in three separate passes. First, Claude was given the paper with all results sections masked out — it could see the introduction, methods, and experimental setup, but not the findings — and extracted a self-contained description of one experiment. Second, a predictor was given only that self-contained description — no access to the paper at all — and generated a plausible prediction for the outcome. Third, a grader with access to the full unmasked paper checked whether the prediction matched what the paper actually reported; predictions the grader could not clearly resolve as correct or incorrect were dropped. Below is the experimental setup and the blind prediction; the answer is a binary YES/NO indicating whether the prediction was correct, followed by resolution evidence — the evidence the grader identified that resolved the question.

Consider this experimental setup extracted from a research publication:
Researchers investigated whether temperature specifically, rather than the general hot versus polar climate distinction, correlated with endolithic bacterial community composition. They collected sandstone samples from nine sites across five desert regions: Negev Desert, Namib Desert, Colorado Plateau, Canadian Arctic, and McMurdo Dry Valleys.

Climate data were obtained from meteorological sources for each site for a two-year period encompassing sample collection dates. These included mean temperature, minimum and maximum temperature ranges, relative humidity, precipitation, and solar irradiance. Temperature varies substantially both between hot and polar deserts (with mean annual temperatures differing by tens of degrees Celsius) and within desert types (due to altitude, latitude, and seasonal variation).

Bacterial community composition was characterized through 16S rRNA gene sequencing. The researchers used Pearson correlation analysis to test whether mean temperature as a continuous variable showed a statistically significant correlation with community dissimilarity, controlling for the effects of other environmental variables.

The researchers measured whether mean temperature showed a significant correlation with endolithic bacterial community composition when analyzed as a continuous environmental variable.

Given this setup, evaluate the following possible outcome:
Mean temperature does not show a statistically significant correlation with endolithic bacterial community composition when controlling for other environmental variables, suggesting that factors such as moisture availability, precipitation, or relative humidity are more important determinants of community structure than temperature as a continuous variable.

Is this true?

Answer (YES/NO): NO